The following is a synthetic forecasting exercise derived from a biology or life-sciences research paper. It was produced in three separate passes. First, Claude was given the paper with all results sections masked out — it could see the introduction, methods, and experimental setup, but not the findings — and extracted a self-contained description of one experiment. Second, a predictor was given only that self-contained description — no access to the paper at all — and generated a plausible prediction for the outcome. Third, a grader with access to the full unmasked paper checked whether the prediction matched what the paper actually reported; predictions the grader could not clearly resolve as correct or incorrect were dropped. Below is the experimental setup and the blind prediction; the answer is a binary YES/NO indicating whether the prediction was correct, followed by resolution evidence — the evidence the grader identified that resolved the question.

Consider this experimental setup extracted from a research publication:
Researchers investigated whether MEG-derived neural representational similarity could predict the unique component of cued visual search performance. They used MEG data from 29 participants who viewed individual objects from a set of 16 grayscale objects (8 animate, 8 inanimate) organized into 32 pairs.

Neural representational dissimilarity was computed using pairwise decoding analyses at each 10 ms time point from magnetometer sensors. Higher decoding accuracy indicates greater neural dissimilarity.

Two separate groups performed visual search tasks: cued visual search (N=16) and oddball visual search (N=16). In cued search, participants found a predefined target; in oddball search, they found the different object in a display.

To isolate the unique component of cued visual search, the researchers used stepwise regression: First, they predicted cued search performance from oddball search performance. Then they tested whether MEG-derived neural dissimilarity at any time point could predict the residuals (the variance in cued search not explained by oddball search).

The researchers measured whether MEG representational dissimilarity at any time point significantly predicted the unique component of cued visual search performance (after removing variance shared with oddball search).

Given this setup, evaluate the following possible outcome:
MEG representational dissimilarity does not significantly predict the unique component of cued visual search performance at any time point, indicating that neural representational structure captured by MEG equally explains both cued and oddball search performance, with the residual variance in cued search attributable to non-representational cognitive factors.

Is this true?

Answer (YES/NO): NO